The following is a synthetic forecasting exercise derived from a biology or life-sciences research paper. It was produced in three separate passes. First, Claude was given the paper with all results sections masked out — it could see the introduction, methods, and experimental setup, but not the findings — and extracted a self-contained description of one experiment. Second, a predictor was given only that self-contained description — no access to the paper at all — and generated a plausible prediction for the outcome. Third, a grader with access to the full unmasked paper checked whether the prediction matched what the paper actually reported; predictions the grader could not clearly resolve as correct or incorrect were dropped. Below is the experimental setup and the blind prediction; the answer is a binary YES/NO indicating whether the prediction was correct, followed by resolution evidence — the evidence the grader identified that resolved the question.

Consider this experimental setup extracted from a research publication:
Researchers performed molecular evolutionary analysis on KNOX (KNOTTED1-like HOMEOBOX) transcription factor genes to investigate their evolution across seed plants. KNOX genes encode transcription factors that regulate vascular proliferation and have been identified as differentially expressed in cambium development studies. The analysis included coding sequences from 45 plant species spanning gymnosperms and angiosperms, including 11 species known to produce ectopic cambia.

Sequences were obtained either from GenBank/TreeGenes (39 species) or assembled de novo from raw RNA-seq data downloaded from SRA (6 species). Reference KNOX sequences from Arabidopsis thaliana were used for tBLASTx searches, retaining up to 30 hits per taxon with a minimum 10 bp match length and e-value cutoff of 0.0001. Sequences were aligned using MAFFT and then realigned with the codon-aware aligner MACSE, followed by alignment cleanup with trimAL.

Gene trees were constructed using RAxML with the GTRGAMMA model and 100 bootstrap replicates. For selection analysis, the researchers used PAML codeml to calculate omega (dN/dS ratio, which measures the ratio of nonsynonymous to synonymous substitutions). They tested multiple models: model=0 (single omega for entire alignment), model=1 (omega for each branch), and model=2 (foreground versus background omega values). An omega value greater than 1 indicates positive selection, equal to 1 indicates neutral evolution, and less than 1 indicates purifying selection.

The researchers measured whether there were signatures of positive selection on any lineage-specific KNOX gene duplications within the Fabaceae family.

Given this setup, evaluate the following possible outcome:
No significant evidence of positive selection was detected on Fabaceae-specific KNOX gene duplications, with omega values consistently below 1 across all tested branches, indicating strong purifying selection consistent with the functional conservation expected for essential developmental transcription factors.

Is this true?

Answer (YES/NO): NO